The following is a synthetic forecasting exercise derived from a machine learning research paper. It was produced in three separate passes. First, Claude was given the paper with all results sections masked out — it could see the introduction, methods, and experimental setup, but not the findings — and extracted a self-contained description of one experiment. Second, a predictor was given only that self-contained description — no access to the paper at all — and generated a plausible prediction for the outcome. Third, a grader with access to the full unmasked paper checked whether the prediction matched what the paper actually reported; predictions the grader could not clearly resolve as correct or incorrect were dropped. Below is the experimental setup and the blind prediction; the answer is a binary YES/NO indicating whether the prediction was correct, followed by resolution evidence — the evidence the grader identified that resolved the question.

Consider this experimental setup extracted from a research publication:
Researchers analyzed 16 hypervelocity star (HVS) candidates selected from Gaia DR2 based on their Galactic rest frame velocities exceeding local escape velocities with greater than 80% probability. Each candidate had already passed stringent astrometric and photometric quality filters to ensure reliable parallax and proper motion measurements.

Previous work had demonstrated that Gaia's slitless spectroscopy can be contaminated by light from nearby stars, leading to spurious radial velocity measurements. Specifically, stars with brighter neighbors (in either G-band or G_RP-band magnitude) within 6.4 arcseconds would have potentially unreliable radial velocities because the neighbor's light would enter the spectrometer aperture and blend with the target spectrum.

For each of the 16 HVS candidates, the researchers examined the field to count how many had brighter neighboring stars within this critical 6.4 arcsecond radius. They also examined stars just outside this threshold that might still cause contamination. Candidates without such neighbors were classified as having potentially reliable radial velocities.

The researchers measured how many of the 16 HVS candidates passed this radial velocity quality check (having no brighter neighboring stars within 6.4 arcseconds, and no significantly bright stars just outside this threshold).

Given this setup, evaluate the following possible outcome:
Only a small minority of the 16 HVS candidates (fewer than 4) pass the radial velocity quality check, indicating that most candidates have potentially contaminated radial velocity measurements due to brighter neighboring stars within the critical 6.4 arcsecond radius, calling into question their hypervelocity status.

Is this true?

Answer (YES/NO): YES